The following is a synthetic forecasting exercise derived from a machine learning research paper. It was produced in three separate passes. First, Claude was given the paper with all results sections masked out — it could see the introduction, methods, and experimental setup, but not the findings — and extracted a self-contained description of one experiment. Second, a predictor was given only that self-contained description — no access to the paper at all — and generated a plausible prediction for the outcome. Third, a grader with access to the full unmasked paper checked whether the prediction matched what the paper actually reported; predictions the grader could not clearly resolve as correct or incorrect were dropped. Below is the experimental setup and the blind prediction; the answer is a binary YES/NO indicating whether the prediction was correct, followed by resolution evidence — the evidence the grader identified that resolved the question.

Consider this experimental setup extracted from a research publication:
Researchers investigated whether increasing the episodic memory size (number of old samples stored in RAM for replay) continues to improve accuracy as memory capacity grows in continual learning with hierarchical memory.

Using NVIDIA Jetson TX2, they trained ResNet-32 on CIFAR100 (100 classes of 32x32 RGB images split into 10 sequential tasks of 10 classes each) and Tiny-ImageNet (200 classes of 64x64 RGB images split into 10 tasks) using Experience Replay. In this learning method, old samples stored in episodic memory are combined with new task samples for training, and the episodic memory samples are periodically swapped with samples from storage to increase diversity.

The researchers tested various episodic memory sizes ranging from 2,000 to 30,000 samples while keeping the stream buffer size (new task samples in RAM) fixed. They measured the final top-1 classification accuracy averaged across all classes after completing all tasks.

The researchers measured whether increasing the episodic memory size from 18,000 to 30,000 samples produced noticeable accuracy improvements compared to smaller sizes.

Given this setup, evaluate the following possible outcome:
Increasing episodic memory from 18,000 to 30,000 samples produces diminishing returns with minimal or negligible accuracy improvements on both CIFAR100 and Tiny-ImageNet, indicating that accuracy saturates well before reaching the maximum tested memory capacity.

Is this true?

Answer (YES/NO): YES